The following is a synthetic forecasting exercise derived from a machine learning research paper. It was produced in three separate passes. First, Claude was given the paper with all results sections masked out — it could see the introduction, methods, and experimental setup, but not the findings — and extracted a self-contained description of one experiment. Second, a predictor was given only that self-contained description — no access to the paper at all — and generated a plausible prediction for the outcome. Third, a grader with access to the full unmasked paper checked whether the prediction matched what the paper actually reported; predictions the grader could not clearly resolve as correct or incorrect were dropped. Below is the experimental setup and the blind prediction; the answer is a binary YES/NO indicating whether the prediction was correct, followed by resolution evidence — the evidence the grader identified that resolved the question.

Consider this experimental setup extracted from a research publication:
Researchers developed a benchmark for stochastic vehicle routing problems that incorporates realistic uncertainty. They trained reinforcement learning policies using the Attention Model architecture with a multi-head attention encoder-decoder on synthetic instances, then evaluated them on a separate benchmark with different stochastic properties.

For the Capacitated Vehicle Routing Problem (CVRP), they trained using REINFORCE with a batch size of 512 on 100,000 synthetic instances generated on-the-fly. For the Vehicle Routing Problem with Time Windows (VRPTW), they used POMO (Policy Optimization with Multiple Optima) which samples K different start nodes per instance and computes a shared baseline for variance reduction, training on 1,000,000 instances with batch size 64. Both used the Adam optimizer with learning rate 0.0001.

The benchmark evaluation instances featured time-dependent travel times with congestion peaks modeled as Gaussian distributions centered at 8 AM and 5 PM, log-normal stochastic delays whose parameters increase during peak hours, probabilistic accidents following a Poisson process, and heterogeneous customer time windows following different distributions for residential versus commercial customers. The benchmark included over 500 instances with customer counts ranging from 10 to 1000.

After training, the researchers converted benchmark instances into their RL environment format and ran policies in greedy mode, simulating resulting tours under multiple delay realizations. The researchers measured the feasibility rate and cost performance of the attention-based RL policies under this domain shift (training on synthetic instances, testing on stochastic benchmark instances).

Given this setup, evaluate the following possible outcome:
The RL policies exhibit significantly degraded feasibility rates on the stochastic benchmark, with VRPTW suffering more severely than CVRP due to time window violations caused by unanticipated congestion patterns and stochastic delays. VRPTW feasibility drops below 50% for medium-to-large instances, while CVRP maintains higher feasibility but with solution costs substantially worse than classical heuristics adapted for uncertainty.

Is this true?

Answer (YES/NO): NO